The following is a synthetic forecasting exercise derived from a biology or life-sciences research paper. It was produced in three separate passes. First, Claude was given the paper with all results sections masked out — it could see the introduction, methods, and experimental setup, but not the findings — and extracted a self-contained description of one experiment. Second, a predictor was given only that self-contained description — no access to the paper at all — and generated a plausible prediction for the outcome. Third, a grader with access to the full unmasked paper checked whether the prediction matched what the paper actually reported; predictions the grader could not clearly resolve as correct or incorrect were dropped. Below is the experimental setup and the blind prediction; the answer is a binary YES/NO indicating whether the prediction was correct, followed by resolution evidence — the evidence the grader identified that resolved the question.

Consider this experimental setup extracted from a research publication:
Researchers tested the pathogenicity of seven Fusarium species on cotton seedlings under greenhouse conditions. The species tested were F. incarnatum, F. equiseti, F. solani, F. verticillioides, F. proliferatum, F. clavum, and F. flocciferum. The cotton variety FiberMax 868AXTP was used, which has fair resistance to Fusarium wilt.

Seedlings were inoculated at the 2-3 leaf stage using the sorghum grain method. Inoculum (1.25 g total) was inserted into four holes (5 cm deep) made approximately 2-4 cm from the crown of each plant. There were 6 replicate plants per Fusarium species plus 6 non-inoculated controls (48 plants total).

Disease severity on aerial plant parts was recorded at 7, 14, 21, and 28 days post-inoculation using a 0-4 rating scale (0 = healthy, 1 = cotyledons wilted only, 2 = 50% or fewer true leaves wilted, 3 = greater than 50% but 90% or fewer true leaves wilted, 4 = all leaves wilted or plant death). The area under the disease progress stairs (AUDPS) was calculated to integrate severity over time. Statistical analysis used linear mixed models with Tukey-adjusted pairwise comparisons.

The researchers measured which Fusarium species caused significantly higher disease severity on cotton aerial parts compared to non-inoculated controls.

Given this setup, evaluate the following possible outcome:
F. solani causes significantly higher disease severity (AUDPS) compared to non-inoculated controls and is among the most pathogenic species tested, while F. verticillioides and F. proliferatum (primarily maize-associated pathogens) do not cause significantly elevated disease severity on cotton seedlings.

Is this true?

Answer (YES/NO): NO